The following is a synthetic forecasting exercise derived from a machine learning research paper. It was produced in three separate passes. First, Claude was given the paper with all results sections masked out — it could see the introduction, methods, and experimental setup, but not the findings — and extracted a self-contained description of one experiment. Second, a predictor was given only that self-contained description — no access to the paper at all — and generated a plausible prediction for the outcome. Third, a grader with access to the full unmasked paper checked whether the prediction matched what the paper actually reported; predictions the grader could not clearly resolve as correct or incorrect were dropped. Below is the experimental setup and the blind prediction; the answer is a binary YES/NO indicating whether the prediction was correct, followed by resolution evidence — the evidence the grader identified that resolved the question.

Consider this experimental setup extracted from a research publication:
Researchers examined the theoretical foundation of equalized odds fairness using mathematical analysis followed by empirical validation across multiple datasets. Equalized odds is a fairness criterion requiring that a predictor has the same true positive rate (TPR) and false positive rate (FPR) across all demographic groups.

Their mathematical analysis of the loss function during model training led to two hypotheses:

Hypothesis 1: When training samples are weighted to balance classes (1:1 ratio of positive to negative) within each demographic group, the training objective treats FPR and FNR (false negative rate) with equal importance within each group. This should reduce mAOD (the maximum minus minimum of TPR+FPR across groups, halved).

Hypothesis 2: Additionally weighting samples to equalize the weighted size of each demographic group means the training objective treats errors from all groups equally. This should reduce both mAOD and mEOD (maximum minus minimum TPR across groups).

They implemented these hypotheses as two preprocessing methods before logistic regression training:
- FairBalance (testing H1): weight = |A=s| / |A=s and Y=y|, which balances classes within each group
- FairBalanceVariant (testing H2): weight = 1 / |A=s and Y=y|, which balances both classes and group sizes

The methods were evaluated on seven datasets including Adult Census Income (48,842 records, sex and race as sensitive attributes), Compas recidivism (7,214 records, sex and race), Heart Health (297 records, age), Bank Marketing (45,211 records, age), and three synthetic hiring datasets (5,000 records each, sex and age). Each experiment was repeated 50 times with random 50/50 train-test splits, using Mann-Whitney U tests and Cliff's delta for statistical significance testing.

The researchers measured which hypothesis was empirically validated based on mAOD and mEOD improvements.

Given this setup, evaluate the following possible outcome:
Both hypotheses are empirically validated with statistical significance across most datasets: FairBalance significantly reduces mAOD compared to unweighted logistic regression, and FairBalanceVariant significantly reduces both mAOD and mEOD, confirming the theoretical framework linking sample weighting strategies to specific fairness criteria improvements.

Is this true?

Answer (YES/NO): NO